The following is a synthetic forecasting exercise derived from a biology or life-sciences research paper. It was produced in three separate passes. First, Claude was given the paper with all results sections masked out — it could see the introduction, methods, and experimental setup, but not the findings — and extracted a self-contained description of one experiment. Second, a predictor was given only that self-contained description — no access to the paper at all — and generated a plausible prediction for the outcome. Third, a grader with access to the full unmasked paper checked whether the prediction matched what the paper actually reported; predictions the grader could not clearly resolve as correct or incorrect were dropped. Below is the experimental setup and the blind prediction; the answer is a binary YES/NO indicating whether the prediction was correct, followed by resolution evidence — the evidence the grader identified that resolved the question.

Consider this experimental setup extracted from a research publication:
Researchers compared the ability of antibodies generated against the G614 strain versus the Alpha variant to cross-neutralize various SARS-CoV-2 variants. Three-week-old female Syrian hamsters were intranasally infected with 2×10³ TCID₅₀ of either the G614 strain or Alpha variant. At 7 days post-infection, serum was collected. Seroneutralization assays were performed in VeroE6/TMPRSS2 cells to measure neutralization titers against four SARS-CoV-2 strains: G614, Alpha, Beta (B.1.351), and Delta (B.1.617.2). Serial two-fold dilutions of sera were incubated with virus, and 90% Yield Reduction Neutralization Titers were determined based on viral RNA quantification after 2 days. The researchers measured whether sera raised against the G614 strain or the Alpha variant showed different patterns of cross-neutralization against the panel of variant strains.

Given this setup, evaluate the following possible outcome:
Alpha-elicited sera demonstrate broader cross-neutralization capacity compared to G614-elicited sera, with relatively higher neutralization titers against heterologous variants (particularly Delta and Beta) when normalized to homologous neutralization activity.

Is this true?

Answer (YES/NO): NO